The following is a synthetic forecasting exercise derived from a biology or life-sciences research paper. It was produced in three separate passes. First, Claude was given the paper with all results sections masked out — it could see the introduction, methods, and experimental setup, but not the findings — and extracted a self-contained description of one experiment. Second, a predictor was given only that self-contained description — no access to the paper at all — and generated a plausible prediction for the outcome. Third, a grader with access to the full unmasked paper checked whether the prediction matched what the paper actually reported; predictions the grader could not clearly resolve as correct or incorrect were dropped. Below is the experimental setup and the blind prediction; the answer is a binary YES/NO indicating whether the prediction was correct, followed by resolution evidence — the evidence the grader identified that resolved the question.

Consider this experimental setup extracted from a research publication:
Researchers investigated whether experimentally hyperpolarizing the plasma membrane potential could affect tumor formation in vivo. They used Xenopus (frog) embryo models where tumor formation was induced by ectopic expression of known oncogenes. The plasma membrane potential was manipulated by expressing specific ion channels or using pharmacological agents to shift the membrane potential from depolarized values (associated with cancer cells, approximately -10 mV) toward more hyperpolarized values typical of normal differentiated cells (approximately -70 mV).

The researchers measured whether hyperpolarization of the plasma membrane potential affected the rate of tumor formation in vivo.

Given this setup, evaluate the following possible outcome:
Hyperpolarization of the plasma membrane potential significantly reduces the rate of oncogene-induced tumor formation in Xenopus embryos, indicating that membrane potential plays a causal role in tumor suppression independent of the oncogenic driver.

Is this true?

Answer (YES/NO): YES